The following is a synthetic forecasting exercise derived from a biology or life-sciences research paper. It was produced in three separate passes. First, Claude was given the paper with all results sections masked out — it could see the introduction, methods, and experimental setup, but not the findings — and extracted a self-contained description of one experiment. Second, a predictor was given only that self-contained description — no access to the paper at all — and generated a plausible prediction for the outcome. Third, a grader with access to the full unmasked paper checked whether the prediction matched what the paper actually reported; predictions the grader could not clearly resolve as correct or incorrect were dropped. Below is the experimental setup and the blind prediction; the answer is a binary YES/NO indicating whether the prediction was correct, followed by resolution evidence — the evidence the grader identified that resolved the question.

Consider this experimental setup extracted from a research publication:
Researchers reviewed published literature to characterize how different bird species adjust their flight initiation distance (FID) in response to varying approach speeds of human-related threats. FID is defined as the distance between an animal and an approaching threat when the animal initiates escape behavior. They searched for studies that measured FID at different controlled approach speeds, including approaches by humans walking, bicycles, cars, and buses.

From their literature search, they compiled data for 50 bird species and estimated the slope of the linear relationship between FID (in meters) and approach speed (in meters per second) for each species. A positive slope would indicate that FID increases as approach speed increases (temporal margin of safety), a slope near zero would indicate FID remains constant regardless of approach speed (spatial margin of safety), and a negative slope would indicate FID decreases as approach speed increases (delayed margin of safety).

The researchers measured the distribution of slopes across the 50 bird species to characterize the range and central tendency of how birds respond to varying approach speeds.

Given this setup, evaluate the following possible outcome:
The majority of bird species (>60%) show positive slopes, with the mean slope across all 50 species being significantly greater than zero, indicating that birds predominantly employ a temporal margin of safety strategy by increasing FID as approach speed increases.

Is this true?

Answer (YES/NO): NO